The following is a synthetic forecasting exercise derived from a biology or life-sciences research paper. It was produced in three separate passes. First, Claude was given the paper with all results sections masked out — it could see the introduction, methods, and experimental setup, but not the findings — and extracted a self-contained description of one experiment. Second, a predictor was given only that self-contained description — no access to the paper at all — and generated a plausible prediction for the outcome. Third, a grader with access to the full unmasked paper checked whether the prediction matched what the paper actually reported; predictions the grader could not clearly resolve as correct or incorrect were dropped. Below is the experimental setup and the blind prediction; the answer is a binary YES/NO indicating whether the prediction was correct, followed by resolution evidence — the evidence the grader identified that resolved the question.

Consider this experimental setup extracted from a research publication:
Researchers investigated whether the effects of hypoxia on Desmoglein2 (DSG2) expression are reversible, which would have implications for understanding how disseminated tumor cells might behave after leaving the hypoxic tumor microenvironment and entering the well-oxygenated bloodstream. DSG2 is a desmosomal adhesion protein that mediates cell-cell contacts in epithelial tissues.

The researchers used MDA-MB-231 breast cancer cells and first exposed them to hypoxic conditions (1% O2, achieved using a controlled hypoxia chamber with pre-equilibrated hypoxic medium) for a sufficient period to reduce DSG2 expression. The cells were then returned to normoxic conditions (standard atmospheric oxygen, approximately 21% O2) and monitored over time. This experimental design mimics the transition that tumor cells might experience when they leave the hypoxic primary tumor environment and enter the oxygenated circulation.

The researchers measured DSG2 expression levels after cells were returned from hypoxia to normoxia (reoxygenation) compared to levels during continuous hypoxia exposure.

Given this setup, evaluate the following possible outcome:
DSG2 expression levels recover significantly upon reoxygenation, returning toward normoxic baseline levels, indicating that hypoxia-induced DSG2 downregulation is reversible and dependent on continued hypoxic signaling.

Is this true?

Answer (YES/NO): YES